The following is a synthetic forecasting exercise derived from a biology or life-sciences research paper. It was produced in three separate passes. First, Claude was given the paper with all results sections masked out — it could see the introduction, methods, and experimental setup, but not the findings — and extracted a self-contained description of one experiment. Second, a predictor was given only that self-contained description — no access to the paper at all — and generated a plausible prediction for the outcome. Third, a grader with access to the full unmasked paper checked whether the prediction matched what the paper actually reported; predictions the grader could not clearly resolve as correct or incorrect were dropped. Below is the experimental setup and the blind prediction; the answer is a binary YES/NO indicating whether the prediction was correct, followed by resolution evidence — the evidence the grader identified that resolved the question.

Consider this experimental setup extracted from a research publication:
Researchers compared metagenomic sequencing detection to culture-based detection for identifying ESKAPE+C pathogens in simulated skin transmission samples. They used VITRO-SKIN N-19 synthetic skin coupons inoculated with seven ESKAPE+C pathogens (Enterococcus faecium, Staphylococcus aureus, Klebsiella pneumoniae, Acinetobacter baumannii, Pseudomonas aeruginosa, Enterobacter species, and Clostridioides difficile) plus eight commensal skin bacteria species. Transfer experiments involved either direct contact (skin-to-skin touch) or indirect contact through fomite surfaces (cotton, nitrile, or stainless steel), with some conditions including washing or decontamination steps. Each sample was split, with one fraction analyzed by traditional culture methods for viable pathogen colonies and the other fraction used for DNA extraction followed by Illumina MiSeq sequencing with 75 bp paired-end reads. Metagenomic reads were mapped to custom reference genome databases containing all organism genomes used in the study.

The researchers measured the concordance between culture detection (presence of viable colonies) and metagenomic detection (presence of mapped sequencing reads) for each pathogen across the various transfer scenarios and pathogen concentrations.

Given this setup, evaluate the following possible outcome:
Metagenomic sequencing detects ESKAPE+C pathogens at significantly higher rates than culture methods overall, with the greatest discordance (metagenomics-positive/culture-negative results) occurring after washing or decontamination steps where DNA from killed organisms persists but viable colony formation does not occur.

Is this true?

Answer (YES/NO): NO